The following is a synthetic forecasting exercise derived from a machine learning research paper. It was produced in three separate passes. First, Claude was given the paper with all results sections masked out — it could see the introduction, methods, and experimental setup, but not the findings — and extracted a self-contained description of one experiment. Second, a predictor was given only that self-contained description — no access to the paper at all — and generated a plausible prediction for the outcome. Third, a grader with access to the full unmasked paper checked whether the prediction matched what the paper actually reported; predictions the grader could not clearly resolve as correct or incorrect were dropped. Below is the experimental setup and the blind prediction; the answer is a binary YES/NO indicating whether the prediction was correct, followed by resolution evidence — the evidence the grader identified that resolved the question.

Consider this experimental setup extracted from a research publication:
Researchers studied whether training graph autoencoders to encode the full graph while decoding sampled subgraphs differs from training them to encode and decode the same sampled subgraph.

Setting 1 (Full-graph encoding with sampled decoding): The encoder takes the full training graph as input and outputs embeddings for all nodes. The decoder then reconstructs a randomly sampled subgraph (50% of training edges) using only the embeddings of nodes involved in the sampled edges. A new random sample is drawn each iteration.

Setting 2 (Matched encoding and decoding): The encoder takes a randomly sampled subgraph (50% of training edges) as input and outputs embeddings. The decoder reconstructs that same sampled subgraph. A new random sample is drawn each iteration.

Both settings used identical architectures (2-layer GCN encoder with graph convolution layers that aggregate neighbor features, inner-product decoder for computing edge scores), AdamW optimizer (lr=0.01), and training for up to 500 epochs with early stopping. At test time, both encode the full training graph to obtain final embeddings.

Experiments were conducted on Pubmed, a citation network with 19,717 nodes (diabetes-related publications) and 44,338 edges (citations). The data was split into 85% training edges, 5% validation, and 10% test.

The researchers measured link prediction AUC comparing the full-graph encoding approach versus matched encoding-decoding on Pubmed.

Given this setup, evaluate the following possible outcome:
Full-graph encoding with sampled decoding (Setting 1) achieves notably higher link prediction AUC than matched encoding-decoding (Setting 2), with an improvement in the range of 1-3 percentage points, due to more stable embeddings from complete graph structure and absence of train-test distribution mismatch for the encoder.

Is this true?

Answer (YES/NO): NO